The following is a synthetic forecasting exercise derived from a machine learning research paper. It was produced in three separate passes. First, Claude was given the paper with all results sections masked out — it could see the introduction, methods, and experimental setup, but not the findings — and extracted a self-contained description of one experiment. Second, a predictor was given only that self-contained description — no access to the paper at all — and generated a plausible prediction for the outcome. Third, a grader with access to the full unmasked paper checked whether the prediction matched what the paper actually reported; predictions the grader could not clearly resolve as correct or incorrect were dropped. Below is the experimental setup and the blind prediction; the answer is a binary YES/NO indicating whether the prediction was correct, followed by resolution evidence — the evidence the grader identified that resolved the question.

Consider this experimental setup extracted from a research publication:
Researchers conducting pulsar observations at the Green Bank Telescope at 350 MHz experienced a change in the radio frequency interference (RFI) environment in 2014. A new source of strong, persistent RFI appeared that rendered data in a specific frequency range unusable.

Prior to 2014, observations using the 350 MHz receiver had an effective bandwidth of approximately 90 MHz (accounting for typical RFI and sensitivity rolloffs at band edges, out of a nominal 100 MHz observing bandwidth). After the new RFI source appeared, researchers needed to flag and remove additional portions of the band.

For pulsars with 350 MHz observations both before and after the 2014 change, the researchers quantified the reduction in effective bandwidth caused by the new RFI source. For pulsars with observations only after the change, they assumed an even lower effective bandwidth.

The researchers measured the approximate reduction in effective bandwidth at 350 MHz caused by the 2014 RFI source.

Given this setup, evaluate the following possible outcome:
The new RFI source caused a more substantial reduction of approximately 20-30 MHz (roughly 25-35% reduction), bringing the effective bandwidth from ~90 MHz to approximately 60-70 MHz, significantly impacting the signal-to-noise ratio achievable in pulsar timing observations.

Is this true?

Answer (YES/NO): NO